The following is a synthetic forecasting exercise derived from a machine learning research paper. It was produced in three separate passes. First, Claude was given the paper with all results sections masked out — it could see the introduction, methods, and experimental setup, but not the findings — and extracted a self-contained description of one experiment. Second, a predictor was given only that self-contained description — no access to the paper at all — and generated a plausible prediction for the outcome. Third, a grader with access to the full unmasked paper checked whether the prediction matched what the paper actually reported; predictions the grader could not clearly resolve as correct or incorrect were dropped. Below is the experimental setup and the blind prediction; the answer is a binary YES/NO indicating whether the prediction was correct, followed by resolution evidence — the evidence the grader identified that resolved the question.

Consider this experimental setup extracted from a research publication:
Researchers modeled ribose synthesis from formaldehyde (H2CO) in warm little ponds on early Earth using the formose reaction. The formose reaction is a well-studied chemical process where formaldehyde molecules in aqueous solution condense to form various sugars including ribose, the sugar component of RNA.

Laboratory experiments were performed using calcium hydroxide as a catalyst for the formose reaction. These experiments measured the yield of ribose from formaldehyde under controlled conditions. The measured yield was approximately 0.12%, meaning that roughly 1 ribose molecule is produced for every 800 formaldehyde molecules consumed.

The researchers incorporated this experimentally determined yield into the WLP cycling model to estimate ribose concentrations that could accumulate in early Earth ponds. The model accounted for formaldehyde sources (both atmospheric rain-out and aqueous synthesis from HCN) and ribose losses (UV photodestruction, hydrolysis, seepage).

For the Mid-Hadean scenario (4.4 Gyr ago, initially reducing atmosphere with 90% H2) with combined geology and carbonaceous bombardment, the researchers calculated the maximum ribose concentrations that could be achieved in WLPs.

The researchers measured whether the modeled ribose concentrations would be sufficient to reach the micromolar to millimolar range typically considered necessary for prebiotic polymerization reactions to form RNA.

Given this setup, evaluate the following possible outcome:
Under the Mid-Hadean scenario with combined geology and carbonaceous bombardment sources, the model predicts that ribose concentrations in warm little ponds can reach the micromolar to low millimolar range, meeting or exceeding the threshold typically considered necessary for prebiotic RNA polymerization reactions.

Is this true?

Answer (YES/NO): NO